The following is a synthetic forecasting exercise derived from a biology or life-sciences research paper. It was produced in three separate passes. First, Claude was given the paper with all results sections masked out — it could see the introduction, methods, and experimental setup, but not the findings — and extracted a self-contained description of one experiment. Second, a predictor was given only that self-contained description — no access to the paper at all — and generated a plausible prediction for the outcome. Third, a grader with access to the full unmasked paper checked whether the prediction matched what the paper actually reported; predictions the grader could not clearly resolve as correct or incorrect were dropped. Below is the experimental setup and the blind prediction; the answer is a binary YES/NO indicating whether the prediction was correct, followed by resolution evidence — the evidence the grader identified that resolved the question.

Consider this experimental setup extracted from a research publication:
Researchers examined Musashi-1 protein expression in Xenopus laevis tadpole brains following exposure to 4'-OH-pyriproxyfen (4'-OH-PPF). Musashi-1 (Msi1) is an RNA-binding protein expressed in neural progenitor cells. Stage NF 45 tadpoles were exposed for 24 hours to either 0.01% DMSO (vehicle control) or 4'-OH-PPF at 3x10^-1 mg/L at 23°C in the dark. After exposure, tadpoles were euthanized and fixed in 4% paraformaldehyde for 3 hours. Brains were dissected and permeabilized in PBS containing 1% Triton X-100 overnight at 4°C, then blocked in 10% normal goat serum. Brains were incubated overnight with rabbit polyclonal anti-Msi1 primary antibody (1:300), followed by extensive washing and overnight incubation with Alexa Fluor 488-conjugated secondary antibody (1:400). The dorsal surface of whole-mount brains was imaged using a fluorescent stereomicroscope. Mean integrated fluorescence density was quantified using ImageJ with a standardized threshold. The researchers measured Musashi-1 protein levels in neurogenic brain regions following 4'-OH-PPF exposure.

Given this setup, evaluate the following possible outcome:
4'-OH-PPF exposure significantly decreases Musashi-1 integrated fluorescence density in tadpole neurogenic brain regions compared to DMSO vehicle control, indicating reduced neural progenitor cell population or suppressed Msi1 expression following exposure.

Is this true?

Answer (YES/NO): NO